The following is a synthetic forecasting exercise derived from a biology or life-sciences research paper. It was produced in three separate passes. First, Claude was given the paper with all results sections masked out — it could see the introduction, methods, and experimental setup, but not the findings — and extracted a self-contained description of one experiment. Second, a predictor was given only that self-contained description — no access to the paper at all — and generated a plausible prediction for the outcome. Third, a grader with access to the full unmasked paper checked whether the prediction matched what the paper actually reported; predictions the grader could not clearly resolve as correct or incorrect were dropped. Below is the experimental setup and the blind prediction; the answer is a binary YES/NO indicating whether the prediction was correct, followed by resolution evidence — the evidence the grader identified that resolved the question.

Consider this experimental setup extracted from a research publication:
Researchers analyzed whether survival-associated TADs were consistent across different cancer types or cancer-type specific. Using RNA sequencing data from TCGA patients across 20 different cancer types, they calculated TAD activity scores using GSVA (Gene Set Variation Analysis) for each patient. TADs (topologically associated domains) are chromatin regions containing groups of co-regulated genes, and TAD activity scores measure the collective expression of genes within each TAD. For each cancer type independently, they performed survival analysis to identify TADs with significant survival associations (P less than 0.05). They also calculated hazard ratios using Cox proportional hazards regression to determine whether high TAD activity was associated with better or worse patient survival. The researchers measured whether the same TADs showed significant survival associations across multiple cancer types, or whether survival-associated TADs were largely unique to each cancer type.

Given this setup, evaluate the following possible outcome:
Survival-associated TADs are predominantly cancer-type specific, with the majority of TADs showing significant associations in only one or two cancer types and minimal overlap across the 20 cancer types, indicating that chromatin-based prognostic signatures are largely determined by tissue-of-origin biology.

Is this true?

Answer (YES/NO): NO